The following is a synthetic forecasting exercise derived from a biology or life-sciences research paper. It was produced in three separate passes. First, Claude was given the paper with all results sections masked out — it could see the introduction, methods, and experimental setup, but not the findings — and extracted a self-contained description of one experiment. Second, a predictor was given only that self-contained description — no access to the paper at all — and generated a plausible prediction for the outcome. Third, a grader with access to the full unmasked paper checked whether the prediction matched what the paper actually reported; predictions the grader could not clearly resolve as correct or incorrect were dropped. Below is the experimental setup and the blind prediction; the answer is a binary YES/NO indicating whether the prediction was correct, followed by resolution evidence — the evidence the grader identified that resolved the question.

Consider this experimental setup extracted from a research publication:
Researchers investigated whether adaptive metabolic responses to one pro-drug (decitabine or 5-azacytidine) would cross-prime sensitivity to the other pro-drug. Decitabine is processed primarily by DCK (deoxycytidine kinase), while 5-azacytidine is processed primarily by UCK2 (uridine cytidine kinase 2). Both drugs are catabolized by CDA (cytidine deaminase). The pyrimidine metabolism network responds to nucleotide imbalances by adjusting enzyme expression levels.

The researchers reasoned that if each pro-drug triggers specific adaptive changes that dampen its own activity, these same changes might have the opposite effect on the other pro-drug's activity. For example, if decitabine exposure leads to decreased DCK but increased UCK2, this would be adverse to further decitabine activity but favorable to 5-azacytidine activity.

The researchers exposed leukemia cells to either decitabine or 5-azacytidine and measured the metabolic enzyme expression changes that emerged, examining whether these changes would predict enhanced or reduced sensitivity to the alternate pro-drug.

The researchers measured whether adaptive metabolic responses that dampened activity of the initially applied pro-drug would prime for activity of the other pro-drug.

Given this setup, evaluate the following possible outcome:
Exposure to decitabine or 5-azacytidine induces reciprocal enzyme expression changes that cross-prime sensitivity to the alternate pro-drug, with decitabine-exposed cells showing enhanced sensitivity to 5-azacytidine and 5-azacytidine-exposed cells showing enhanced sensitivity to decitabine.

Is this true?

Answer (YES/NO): YES